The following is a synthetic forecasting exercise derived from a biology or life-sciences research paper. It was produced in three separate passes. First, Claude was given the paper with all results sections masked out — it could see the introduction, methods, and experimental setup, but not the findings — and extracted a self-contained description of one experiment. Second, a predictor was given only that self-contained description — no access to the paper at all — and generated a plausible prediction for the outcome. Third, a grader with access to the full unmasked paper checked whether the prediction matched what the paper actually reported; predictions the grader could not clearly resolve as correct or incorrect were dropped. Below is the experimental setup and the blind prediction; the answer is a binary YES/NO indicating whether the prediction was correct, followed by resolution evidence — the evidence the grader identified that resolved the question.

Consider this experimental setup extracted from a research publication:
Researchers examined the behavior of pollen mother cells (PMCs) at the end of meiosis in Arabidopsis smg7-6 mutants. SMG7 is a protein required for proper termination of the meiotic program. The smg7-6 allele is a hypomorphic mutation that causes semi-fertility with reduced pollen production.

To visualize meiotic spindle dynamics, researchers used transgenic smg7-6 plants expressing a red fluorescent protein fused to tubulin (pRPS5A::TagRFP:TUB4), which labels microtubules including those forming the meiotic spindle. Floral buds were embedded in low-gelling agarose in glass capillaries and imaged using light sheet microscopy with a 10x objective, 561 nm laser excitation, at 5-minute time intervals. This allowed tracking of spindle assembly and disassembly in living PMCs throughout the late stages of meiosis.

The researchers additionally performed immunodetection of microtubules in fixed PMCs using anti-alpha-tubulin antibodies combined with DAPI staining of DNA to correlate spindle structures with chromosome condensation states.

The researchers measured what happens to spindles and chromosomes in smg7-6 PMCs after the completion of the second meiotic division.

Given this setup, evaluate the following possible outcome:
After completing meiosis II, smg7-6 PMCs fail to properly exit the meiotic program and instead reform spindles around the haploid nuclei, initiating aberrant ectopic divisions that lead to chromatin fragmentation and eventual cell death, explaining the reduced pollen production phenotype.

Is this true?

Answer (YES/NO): NO